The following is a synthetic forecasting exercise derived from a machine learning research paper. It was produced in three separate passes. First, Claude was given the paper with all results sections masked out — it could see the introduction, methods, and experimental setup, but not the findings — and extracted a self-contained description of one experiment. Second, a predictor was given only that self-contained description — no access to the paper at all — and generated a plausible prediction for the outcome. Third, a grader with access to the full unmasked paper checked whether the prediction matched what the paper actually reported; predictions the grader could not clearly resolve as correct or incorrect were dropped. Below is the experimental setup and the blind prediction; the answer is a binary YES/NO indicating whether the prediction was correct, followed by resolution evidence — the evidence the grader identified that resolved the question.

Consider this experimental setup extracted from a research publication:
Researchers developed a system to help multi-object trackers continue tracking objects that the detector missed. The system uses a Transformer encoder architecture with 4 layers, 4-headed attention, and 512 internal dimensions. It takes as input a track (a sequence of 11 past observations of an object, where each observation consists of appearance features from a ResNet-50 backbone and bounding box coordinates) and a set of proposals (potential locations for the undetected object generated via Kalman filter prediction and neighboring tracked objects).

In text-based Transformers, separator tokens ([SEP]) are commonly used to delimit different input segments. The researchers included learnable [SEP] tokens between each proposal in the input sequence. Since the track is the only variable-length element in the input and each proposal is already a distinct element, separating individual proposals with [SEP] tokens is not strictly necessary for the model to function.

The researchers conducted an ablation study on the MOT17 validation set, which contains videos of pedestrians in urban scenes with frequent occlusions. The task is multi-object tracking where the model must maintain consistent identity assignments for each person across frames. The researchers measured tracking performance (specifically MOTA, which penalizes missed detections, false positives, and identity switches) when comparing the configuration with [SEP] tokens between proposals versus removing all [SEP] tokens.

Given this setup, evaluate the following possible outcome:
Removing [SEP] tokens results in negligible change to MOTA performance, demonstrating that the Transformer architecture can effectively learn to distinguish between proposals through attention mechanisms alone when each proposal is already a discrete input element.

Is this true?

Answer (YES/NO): NO